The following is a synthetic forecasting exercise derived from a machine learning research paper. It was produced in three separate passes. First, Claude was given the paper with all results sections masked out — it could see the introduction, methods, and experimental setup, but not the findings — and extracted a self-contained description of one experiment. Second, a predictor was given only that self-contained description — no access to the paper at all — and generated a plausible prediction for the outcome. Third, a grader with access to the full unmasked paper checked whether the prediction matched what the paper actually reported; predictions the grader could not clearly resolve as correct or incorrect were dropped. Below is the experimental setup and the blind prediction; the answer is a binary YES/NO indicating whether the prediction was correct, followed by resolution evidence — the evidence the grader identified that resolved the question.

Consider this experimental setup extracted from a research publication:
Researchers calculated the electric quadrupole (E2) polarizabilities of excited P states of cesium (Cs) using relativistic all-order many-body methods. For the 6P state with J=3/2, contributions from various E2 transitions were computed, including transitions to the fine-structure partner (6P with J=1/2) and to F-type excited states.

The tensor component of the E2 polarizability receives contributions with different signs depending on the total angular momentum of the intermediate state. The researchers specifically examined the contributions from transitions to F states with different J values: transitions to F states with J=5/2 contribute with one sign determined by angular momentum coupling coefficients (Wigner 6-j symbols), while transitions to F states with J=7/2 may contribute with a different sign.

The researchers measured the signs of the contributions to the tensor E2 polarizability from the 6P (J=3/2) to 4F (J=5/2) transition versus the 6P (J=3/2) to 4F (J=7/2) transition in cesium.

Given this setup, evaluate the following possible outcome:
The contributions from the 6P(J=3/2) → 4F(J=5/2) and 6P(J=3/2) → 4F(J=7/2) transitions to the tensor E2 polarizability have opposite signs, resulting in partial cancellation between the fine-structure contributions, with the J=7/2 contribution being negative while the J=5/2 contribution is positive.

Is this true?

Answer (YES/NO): YES